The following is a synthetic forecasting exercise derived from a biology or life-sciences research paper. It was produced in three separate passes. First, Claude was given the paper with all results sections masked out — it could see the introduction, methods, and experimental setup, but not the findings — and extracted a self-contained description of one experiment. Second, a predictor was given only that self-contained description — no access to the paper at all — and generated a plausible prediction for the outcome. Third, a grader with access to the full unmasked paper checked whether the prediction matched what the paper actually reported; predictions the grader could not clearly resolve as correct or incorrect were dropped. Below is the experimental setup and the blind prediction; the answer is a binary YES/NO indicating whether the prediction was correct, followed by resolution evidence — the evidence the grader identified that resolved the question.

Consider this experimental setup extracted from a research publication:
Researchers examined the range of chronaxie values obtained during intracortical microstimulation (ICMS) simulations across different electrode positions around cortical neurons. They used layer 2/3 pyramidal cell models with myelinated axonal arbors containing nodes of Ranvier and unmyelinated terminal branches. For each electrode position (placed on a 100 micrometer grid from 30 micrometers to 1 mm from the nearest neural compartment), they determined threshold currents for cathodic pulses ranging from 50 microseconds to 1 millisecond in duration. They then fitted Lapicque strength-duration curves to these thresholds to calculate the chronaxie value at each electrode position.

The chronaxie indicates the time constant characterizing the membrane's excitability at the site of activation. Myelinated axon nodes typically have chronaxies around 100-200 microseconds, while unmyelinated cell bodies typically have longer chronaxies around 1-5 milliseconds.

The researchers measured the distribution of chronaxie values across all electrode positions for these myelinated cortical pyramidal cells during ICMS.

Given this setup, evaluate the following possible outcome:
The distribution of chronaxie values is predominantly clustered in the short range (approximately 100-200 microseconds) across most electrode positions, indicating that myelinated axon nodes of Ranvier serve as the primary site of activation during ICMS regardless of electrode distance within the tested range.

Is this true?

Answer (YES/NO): NO